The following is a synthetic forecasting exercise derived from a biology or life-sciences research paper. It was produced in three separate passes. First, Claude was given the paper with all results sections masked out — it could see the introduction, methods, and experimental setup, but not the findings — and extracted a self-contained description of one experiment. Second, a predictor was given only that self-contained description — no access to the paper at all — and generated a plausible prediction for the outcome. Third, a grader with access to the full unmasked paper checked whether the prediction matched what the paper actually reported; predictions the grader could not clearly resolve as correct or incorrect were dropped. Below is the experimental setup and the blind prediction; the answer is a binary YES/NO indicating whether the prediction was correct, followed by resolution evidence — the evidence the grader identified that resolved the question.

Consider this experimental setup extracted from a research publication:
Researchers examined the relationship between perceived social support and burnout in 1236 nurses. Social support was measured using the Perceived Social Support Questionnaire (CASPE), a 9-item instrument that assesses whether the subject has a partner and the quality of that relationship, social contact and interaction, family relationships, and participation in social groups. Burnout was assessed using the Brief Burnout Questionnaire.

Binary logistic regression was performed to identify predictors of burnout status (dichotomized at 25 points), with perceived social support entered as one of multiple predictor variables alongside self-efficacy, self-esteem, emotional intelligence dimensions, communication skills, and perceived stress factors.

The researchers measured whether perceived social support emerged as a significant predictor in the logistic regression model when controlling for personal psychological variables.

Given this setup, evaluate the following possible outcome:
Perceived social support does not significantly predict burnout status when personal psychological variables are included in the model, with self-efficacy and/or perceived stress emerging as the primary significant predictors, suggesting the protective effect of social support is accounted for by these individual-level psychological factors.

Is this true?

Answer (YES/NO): YES